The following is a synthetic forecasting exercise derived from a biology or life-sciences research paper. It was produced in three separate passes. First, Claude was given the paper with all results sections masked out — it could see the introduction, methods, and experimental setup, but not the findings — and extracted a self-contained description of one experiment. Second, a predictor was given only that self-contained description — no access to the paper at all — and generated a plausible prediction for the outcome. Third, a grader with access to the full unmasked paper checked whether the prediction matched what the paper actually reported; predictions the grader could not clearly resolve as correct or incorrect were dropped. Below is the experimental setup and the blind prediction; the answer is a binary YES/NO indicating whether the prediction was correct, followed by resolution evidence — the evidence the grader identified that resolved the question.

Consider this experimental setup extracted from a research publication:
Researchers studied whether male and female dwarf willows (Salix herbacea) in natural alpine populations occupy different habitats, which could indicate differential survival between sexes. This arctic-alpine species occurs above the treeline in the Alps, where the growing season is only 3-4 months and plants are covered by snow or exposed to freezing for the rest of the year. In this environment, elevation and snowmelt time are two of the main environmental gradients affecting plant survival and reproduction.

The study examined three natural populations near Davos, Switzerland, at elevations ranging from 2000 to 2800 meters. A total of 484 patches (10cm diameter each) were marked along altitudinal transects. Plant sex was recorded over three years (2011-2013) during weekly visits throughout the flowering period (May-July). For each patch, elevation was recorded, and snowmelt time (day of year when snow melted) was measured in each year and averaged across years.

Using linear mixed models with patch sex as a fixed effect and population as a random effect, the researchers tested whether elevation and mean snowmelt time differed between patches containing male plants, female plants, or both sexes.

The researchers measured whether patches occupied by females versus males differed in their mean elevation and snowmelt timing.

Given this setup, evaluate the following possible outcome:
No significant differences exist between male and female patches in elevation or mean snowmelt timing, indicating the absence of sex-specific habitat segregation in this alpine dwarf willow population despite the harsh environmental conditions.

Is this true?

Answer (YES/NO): NO